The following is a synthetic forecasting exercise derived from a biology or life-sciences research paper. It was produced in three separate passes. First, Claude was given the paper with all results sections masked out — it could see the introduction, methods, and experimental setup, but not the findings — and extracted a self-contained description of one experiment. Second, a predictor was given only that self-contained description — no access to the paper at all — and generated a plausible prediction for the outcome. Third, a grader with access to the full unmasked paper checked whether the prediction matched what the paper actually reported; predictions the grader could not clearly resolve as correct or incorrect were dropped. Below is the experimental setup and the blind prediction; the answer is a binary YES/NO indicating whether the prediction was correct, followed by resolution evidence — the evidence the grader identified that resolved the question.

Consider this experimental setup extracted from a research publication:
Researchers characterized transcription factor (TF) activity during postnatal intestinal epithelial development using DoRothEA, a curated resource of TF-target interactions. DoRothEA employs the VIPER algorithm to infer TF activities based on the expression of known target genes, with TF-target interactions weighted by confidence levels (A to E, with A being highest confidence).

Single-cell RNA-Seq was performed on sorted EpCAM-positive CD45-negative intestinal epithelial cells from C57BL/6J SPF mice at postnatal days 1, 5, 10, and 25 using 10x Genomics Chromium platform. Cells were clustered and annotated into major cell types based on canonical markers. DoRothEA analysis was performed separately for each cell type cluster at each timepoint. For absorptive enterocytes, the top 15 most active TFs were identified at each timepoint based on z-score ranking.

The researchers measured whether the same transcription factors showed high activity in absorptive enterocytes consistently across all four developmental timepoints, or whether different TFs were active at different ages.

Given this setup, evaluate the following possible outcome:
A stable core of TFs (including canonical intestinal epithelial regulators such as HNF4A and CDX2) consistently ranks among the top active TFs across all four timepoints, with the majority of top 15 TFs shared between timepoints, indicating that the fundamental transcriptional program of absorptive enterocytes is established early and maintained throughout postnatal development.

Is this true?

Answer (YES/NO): NO